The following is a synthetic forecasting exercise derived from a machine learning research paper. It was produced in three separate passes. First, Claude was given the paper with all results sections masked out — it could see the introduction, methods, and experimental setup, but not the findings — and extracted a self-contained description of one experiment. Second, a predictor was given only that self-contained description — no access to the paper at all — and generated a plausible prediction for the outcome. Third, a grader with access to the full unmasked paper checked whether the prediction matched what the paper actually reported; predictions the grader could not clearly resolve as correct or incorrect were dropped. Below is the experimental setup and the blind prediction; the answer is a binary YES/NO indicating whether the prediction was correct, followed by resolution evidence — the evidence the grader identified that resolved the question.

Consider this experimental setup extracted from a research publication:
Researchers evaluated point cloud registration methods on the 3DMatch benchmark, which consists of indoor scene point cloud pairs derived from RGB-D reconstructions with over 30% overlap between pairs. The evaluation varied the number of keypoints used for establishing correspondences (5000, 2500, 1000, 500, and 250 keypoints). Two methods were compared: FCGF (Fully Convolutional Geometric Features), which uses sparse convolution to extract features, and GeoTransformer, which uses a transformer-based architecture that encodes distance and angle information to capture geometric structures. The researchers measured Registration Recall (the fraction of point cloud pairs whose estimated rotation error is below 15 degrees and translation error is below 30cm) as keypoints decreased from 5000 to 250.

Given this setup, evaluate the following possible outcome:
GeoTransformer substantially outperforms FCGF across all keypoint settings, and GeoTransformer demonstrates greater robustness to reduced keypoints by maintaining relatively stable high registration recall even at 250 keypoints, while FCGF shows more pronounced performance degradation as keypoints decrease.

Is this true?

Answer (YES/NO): YES